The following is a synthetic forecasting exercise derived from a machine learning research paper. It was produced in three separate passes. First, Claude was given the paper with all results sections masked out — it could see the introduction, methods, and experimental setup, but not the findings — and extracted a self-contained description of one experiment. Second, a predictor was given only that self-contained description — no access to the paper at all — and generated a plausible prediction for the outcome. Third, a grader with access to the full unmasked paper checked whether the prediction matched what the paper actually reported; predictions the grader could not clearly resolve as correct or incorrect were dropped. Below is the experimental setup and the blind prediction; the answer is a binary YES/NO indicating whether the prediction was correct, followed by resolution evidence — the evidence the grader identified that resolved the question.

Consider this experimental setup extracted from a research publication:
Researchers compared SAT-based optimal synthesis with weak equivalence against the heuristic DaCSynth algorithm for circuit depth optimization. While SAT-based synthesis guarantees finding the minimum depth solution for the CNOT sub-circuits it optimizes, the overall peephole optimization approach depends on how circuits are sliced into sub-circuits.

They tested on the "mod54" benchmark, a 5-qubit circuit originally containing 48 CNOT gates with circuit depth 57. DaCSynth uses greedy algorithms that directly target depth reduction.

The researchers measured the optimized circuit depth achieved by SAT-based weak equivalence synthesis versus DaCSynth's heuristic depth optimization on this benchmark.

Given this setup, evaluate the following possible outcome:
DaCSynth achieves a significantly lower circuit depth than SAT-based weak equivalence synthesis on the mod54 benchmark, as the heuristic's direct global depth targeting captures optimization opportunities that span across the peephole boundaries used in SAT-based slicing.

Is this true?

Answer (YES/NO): NO